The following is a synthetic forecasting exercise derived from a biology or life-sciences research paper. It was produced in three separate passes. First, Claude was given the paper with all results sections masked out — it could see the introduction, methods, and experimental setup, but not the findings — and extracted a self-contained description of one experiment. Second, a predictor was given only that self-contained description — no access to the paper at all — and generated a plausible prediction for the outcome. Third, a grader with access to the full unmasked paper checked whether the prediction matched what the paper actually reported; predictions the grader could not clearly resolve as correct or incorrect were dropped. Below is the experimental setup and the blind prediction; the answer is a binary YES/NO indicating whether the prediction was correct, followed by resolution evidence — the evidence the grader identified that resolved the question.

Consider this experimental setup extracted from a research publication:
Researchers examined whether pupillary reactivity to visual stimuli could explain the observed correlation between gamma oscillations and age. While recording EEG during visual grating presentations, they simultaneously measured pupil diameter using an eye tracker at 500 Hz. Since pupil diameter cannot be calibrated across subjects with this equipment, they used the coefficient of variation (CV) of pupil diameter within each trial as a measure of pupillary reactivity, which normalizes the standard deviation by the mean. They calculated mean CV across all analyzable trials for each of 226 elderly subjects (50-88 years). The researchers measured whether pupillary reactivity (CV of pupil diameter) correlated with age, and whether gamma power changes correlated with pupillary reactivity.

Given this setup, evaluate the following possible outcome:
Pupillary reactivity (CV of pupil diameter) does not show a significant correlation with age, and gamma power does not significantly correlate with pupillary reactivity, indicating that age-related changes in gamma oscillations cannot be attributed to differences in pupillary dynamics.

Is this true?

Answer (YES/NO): NO